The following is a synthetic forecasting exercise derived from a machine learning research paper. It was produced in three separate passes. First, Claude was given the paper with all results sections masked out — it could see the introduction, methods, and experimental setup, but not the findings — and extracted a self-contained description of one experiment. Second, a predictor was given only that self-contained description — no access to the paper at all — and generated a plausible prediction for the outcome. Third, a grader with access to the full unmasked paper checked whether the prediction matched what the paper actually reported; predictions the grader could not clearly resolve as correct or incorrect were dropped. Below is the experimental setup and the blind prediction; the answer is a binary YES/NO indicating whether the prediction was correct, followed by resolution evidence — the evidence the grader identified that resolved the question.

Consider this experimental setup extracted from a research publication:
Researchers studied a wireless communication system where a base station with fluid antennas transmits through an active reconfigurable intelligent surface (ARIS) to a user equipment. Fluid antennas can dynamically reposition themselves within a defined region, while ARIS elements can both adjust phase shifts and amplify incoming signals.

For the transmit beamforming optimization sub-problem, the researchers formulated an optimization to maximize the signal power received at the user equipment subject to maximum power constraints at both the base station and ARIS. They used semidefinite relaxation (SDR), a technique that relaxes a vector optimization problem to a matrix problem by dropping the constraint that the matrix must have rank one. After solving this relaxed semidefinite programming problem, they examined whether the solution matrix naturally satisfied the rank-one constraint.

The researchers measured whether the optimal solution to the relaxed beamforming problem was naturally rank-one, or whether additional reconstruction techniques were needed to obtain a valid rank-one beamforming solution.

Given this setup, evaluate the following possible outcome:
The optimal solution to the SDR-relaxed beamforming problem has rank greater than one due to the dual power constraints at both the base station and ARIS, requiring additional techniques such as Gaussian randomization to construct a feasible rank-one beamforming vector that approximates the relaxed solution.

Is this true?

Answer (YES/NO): NO